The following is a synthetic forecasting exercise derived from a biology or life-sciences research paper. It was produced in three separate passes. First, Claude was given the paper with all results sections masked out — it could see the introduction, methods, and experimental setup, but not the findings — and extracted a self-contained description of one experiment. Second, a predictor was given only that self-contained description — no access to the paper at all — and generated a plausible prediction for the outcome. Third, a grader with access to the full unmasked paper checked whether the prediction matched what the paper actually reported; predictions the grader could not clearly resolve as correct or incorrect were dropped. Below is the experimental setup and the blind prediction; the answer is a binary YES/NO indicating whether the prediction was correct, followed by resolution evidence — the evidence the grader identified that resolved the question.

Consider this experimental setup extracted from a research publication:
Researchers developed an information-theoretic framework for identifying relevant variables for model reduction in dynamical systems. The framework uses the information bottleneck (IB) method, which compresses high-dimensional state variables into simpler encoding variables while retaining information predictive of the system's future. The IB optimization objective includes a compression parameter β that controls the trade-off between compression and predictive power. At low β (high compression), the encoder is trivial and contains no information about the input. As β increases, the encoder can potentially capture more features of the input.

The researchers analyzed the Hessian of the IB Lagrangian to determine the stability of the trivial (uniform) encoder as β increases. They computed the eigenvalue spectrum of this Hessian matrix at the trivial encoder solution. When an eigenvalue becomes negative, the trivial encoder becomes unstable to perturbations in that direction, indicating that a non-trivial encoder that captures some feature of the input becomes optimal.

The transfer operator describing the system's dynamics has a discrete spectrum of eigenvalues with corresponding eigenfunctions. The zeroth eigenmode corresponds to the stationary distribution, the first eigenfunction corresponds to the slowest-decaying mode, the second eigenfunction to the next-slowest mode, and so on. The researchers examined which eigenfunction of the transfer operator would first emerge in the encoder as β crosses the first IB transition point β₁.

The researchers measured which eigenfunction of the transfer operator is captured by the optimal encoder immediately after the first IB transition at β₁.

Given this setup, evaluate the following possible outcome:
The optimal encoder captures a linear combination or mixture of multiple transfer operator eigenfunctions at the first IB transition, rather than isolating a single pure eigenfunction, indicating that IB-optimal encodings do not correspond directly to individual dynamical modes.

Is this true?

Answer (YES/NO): NO